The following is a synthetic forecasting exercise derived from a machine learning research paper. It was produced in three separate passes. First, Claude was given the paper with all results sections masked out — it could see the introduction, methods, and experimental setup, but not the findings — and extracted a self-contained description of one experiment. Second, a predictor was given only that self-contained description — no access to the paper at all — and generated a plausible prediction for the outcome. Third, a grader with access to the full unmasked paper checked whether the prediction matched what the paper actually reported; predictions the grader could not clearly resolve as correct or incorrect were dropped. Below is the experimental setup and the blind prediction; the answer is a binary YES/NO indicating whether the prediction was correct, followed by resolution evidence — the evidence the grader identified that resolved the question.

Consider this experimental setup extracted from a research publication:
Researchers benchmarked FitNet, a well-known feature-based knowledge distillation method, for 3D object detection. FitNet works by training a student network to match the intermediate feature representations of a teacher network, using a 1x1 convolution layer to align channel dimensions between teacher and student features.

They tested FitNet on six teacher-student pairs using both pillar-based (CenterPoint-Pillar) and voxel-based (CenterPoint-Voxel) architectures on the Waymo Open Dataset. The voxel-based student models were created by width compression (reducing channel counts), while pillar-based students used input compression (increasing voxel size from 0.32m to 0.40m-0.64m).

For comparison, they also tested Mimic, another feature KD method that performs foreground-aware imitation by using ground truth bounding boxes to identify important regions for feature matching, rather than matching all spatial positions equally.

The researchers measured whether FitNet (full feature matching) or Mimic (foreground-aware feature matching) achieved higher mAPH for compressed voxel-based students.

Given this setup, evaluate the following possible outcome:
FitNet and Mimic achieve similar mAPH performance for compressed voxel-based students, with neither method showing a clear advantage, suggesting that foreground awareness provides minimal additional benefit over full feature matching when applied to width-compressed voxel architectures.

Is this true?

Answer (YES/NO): NO